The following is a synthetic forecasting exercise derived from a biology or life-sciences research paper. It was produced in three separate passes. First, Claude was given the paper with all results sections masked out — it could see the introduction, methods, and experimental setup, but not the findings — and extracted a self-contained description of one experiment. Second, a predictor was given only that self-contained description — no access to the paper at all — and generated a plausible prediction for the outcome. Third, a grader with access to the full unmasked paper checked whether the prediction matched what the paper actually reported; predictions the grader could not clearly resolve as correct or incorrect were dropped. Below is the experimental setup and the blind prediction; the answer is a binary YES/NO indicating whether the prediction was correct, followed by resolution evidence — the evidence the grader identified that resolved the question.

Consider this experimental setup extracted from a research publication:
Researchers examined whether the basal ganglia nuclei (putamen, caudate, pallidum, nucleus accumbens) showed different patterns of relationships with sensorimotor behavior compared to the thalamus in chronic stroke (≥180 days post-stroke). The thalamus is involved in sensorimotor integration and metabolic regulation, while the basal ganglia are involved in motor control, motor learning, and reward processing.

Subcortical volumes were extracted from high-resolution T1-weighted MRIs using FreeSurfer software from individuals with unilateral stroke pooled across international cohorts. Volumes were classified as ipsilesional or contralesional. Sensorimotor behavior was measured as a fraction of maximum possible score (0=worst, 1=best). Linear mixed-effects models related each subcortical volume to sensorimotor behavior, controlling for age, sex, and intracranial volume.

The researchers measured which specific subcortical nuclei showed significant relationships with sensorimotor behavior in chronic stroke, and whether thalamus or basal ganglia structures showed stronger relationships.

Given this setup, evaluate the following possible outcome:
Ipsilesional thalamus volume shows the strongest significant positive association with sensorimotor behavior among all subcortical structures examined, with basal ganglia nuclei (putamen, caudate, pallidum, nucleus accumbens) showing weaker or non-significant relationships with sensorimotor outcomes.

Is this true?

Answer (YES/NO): NO